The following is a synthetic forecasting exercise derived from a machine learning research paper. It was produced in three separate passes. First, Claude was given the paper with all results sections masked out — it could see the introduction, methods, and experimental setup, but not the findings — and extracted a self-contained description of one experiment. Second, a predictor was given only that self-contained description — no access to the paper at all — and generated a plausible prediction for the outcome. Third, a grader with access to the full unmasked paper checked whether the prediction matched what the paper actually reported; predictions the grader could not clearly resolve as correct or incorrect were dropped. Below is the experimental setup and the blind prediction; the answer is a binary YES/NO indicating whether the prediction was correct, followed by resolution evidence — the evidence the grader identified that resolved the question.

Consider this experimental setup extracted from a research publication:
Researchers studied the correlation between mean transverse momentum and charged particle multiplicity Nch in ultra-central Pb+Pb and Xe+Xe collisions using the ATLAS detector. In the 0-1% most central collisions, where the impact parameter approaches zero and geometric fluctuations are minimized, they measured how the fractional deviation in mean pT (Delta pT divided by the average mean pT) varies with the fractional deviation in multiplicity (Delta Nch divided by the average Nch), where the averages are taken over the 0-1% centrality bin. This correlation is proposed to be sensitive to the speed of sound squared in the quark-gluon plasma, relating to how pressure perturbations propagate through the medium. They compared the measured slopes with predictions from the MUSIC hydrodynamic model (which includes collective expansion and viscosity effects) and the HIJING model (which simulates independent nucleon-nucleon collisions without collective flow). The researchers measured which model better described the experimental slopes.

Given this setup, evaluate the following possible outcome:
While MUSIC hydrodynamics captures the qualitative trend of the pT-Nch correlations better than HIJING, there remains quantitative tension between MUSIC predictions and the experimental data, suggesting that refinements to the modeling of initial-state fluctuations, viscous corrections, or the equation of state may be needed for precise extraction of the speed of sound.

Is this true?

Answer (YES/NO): NO